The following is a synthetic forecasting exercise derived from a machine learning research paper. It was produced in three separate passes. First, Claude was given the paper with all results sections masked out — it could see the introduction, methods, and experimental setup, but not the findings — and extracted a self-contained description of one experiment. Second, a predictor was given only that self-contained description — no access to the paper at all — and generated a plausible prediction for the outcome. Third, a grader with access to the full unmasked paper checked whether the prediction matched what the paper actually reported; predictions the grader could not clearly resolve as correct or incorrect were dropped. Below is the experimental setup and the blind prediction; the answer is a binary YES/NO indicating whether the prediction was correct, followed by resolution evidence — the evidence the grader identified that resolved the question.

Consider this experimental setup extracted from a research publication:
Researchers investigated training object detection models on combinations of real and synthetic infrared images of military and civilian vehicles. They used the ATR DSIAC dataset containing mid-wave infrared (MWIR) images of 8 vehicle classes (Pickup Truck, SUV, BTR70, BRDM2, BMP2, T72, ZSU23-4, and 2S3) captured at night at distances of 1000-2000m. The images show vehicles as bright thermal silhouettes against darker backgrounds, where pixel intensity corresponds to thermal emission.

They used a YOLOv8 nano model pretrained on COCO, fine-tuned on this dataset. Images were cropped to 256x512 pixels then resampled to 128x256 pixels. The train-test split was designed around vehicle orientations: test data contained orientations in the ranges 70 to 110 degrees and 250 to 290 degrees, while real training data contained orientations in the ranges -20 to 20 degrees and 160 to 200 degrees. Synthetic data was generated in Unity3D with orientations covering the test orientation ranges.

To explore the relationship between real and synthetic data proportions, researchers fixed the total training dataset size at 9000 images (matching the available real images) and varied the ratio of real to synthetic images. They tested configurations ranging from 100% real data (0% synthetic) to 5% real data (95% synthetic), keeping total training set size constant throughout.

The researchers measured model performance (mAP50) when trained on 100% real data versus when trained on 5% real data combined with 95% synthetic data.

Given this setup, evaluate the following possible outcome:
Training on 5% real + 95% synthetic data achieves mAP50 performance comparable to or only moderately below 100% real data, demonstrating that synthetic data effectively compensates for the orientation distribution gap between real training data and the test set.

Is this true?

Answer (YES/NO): YES